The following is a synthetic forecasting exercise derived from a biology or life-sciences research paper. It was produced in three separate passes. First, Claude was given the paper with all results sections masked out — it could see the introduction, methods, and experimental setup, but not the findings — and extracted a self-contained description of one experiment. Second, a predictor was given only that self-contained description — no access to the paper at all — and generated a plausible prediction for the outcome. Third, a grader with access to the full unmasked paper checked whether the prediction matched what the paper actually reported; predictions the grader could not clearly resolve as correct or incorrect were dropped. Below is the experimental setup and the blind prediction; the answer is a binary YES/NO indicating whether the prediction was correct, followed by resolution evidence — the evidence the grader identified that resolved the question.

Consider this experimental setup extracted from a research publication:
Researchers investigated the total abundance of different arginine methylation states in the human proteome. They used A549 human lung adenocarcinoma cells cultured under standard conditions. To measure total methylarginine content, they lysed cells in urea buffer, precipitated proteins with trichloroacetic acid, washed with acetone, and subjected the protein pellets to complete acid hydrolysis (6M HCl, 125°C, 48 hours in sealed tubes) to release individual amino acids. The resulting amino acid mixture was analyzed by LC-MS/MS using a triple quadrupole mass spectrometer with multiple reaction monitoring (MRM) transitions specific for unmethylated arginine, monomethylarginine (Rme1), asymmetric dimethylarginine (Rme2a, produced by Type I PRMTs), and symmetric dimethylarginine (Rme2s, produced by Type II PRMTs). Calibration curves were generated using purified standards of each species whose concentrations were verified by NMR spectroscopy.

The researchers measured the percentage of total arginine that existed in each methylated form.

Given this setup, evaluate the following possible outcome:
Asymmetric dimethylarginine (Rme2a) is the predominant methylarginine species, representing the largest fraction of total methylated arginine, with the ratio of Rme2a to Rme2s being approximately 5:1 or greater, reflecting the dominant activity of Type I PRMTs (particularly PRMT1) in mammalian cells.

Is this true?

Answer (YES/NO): NO